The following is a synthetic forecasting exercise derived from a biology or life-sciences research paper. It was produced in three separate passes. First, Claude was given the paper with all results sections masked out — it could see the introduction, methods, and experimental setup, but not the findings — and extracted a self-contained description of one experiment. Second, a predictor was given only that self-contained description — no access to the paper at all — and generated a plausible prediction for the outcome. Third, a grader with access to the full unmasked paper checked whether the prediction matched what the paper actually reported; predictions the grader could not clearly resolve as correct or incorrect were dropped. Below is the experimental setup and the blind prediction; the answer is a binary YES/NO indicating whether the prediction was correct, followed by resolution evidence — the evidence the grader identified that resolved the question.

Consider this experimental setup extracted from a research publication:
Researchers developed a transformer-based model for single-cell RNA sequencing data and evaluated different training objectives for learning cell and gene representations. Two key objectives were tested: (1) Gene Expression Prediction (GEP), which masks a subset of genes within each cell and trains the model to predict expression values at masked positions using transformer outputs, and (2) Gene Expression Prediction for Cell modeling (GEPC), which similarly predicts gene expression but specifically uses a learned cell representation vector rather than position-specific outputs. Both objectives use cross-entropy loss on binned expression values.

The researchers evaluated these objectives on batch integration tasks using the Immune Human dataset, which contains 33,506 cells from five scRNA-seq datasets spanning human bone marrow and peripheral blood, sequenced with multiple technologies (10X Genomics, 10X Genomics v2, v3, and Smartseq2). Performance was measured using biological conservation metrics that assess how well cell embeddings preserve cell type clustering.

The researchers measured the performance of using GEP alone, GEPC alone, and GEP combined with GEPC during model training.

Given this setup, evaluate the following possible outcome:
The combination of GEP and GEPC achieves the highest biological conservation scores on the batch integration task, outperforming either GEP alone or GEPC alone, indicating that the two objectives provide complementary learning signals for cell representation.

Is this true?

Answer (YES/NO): YES